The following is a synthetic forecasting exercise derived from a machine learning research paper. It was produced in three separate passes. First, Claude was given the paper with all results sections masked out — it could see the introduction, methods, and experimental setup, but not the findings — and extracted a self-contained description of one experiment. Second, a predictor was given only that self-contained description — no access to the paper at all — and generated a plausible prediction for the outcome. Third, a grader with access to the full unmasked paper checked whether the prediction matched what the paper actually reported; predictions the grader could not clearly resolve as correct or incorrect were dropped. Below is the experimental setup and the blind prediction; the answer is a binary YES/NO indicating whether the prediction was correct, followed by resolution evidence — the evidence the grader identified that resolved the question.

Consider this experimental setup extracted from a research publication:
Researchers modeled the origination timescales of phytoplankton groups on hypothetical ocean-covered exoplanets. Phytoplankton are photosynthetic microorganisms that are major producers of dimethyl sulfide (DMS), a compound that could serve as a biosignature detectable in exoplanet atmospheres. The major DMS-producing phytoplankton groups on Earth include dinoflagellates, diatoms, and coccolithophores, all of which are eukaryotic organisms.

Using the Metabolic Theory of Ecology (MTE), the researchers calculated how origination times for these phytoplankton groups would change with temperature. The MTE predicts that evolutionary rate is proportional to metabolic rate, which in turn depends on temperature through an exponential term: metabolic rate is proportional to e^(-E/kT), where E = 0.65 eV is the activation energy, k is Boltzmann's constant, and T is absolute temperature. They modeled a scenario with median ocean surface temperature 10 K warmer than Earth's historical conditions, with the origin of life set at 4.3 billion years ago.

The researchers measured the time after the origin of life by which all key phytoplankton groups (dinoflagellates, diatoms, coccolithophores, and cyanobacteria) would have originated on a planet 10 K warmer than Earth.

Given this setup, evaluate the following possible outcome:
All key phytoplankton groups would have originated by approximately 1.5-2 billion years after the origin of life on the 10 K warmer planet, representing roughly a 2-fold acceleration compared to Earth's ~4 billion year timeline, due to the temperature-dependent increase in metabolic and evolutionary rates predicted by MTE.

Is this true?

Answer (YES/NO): NO